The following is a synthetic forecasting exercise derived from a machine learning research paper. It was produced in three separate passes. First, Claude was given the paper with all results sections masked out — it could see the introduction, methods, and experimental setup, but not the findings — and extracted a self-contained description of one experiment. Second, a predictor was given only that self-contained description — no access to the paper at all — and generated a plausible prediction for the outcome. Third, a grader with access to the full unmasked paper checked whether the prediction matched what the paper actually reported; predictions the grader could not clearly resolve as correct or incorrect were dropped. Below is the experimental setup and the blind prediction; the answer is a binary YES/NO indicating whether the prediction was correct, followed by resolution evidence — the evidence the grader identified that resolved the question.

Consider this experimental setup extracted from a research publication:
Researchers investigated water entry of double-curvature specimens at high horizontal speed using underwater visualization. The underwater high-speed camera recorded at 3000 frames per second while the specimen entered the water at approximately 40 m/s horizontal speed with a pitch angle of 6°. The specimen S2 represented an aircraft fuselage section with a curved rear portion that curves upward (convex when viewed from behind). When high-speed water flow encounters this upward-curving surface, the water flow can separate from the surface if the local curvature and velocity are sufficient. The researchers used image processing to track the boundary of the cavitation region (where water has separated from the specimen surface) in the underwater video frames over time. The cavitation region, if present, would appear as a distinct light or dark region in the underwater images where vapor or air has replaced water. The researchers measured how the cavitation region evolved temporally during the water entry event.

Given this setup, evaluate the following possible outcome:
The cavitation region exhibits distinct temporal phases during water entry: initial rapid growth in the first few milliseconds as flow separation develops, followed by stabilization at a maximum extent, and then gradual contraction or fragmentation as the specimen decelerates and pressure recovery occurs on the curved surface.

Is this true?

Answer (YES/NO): NO